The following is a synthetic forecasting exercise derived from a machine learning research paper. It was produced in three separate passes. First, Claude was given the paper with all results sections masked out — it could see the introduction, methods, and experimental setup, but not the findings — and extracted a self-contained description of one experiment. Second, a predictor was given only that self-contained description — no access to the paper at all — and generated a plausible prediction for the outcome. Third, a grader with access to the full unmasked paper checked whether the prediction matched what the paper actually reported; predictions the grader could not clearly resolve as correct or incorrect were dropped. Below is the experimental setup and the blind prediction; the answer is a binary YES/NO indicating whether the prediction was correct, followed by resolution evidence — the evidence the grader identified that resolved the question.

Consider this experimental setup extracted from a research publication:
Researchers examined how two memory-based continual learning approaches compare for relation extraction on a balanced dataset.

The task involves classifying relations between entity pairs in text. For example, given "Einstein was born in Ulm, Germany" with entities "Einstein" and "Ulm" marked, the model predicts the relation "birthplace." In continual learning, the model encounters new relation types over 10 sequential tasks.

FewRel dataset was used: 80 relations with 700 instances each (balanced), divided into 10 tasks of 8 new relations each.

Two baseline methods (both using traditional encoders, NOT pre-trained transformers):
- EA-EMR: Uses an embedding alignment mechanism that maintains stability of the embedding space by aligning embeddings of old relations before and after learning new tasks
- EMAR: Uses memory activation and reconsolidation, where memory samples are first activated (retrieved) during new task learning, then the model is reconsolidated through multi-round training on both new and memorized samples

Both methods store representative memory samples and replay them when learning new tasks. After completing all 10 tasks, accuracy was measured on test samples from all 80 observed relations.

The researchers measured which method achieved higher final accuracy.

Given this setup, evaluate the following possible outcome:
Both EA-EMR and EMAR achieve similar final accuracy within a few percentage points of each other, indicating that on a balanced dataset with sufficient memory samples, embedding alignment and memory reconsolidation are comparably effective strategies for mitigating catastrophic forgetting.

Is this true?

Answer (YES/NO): NO